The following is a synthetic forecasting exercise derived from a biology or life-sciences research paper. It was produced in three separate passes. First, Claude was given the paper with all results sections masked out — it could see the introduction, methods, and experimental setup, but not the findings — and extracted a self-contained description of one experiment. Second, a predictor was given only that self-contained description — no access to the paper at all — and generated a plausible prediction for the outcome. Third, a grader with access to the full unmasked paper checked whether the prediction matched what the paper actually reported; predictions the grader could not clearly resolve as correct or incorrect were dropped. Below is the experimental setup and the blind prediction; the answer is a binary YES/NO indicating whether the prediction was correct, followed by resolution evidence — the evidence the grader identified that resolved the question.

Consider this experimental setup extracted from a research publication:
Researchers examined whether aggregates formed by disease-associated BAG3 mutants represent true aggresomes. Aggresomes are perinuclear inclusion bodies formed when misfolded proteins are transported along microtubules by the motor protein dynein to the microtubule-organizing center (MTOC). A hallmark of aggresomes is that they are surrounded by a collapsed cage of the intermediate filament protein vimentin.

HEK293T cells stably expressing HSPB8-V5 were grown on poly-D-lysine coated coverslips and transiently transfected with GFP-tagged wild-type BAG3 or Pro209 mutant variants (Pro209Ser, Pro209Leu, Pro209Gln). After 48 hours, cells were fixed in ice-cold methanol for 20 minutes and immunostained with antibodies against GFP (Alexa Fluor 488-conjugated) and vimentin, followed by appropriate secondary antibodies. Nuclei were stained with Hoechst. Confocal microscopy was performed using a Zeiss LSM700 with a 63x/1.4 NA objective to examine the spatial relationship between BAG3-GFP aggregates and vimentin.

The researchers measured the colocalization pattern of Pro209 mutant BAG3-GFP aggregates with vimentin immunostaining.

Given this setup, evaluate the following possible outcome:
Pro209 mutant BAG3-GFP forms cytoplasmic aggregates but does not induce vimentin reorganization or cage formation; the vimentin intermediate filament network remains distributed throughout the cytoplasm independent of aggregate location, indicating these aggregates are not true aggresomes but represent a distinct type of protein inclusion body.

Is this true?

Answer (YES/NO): NO